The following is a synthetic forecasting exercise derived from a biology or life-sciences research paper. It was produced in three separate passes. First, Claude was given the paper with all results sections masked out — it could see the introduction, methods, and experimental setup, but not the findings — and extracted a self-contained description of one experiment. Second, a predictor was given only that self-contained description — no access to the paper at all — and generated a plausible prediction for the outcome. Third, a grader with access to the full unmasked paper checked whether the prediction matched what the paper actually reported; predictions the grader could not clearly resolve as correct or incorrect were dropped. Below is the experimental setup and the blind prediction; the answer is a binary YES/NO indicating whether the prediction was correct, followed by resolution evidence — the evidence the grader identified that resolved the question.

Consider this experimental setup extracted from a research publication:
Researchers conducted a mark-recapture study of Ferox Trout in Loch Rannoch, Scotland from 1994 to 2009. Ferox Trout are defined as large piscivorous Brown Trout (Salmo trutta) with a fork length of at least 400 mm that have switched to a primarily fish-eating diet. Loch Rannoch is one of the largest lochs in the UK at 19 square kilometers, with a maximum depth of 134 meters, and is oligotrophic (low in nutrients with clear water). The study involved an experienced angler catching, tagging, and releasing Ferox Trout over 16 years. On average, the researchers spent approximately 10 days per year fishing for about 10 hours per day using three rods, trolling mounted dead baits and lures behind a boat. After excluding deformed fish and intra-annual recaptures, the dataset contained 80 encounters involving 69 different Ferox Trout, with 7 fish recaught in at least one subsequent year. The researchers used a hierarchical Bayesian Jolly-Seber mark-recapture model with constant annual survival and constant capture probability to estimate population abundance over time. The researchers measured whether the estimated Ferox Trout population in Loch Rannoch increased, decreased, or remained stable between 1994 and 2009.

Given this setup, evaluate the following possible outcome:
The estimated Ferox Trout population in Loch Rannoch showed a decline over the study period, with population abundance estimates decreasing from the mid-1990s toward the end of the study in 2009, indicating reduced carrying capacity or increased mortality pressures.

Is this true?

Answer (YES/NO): NO